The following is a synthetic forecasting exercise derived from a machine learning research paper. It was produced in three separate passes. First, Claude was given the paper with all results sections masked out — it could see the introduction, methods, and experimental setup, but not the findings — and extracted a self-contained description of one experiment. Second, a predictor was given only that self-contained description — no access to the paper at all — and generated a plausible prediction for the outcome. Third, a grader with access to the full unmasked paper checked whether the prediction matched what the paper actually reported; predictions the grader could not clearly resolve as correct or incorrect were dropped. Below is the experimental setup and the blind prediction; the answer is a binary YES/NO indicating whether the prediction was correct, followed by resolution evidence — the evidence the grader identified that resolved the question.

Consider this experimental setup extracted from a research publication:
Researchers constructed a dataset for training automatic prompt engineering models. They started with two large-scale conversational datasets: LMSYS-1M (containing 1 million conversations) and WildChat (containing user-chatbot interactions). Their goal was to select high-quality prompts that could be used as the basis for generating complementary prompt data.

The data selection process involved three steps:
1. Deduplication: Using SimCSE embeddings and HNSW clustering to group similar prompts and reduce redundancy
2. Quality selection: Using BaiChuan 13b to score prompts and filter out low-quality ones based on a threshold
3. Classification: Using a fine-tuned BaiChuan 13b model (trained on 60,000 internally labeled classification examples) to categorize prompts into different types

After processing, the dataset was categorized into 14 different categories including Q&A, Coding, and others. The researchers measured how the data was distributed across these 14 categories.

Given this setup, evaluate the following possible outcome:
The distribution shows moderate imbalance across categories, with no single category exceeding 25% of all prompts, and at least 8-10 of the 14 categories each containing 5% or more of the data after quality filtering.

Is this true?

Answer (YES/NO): YES